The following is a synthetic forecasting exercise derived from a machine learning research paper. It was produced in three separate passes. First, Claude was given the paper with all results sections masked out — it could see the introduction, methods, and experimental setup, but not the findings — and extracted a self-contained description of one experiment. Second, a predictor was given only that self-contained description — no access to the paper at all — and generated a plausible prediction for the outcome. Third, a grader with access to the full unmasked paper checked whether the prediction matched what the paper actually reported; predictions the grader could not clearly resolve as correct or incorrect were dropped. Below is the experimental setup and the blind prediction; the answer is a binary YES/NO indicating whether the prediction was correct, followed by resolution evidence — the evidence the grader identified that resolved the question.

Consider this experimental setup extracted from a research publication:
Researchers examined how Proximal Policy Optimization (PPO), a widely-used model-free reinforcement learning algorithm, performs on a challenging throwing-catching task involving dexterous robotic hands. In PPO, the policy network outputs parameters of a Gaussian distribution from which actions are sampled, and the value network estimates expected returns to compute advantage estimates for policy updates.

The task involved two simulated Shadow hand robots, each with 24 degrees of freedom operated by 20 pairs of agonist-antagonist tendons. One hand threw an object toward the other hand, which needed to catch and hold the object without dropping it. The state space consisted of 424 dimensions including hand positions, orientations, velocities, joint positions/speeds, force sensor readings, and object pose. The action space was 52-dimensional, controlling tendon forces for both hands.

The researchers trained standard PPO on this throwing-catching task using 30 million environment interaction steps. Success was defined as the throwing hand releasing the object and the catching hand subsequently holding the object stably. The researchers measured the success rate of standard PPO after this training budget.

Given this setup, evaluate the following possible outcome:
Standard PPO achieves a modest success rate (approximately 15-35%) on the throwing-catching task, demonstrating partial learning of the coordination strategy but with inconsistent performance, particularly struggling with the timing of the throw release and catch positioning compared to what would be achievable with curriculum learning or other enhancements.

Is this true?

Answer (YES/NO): NO